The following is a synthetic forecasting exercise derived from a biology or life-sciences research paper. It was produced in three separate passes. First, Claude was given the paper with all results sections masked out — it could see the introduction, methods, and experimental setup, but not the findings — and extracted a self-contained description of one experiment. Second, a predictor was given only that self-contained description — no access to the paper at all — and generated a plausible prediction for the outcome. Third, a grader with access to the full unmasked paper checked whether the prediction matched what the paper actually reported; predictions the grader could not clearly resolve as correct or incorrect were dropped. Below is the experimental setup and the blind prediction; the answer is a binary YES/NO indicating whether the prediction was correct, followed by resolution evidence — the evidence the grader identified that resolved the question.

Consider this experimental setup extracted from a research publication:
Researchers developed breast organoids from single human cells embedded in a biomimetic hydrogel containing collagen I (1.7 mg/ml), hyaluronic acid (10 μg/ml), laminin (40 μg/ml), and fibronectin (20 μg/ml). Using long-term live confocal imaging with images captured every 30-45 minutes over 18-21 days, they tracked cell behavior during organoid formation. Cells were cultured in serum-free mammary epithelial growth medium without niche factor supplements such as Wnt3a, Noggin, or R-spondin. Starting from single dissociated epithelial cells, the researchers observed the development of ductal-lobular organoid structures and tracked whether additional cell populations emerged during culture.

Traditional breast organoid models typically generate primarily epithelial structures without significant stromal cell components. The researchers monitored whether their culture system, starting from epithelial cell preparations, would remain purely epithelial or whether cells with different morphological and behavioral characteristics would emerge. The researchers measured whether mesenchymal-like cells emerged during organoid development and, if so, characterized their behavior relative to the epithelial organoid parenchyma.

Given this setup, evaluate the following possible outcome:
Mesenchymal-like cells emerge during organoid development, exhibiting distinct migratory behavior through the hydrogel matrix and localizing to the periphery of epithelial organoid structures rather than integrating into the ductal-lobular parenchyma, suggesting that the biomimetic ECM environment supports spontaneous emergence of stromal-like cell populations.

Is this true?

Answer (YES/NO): YES